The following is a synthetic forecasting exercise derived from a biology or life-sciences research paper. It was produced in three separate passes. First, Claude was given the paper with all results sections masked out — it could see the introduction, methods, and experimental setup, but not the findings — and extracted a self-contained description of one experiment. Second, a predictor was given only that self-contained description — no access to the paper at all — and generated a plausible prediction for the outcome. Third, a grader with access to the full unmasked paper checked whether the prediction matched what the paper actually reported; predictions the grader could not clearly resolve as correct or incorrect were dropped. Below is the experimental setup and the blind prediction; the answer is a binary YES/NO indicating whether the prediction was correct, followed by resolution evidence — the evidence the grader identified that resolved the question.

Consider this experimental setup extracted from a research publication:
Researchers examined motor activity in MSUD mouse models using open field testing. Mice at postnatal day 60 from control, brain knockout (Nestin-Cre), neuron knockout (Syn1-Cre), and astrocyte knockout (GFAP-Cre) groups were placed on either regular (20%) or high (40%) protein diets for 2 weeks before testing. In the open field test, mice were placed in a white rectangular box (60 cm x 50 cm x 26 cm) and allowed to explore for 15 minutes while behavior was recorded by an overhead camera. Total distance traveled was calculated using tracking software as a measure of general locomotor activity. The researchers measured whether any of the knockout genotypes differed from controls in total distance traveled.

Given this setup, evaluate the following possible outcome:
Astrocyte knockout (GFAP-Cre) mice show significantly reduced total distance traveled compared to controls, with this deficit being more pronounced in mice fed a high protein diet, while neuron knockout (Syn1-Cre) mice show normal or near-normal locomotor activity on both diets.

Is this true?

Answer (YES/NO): NO